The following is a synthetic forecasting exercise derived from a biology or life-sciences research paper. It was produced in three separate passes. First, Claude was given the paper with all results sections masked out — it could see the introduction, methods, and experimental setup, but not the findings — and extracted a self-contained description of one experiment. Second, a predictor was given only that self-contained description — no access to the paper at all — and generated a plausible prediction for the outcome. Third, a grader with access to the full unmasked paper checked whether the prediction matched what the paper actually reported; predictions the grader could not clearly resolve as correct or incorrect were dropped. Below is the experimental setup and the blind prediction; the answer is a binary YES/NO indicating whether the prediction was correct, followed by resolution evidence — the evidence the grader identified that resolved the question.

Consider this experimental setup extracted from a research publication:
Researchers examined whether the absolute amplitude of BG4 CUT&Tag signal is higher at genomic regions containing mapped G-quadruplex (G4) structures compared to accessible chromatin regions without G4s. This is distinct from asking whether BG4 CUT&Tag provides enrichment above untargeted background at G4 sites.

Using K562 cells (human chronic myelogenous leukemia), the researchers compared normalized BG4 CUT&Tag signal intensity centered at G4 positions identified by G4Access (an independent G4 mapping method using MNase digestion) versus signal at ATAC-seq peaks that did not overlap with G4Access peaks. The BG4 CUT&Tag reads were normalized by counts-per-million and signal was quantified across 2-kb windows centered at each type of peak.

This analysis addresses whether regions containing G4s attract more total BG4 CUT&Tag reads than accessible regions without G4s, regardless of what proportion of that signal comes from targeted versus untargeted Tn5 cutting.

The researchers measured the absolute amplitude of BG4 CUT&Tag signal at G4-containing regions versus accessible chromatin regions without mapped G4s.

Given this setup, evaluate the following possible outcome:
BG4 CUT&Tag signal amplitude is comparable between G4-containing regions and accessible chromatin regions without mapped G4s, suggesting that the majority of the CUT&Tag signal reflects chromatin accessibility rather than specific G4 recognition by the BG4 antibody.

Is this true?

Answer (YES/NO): NO